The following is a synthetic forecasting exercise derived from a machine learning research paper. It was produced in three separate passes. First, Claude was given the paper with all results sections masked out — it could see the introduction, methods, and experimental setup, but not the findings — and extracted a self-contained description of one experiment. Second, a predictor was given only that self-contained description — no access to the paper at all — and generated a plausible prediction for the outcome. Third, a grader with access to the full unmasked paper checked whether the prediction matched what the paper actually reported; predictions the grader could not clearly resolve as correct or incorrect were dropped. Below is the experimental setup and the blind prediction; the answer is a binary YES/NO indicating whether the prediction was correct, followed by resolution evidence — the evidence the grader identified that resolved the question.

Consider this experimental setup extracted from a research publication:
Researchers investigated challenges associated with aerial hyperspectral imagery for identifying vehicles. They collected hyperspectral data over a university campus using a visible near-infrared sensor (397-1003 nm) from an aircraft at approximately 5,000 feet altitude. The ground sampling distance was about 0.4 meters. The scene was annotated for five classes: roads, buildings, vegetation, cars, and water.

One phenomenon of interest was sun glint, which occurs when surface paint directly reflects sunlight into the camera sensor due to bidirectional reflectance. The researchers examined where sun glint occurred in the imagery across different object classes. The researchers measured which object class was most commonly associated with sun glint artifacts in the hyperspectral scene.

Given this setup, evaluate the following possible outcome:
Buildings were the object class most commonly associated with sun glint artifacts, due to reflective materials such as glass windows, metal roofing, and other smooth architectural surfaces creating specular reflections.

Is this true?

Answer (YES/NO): NO